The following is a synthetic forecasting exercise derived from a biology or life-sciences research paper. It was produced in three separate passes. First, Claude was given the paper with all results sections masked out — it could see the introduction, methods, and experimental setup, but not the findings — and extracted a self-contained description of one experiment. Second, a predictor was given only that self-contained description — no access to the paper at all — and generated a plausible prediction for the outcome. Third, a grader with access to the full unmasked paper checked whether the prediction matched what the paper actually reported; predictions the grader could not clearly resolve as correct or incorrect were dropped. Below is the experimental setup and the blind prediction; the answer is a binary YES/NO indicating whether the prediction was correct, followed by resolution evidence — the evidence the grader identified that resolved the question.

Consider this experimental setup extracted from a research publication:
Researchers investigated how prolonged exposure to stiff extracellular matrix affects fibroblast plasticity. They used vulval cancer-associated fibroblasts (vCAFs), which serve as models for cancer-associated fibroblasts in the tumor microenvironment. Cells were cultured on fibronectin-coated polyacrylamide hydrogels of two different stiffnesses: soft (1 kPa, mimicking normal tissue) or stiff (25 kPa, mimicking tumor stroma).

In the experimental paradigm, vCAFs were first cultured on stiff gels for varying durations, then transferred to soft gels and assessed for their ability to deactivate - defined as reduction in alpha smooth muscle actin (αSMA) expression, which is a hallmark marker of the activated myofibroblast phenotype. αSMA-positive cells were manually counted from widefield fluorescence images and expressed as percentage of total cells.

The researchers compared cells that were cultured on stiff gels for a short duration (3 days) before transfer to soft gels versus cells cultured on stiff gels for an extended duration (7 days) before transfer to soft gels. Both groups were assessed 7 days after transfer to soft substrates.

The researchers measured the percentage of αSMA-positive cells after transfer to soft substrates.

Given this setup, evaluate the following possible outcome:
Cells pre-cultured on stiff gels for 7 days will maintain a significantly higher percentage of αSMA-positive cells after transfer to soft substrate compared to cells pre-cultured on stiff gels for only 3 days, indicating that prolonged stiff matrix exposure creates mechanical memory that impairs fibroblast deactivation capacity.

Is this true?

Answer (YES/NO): NO